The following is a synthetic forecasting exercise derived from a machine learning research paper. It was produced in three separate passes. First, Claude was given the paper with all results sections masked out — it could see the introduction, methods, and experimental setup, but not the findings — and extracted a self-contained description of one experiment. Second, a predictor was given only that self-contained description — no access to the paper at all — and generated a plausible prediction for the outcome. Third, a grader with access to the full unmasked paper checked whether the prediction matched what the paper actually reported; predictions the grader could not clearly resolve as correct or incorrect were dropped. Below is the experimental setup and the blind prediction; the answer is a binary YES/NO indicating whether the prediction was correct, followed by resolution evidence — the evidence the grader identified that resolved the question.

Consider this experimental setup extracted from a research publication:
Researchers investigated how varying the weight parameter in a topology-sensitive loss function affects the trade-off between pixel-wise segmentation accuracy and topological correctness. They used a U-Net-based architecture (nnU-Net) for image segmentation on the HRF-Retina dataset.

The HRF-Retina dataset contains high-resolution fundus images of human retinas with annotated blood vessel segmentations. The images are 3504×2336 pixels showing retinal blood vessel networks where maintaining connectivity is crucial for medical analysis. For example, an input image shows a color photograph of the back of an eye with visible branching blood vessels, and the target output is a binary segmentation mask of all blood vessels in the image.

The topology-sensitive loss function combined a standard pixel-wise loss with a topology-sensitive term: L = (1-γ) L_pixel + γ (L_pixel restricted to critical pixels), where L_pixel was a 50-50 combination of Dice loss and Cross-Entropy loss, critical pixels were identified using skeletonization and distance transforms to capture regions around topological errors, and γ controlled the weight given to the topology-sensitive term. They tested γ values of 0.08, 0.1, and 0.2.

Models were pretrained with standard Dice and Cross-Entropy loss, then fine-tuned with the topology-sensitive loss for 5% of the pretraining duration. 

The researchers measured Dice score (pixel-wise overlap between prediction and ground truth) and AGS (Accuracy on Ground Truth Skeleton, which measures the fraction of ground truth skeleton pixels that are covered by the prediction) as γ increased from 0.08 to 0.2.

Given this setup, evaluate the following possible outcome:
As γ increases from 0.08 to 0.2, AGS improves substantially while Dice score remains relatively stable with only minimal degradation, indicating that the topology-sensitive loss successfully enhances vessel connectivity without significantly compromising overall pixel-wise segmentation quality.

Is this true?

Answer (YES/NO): NO